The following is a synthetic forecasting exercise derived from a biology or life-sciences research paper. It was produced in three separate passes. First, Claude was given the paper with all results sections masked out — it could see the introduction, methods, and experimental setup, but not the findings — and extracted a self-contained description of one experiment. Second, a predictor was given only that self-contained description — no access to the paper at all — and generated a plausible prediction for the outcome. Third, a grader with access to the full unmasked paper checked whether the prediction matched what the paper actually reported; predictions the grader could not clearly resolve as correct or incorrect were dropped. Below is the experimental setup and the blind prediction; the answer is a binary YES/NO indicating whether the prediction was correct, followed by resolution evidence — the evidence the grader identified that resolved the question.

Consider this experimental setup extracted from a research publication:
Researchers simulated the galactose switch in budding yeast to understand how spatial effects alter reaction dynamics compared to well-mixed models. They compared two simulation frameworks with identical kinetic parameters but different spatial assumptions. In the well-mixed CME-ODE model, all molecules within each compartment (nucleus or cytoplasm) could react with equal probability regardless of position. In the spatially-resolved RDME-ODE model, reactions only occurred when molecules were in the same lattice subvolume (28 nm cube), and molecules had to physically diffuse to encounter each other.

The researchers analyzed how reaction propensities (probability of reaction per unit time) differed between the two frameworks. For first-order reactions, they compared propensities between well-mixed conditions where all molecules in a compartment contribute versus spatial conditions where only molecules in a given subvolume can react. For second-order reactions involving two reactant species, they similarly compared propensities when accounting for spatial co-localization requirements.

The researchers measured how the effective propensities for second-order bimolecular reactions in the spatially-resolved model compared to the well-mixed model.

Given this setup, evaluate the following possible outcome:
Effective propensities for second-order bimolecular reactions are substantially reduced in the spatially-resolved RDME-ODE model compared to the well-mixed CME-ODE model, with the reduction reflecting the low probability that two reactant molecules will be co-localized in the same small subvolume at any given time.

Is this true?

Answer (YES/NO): YES